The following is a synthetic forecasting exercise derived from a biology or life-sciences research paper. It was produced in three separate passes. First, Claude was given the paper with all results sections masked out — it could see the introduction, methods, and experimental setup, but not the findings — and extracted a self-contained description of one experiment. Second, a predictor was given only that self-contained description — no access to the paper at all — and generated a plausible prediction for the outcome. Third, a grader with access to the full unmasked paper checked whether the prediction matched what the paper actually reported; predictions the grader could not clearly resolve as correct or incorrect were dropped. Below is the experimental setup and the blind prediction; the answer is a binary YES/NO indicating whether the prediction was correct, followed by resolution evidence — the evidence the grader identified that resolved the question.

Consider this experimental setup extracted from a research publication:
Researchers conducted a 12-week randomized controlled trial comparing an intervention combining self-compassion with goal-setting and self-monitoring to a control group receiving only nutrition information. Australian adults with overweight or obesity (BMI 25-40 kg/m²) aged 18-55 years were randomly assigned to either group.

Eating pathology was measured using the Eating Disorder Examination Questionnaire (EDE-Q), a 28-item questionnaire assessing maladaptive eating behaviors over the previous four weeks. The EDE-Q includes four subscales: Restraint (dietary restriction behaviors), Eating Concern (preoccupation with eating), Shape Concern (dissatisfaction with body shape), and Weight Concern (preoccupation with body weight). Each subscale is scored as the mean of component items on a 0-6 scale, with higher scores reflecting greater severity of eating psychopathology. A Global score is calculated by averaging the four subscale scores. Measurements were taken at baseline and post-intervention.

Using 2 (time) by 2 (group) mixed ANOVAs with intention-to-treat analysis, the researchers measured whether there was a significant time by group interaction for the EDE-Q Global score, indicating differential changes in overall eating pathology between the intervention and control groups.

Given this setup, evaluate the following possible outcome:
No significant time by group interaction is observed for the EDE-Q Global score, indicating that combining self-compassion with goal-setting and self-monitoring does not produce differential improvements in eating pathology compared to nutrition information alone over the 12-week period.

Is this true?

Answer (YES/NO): YES